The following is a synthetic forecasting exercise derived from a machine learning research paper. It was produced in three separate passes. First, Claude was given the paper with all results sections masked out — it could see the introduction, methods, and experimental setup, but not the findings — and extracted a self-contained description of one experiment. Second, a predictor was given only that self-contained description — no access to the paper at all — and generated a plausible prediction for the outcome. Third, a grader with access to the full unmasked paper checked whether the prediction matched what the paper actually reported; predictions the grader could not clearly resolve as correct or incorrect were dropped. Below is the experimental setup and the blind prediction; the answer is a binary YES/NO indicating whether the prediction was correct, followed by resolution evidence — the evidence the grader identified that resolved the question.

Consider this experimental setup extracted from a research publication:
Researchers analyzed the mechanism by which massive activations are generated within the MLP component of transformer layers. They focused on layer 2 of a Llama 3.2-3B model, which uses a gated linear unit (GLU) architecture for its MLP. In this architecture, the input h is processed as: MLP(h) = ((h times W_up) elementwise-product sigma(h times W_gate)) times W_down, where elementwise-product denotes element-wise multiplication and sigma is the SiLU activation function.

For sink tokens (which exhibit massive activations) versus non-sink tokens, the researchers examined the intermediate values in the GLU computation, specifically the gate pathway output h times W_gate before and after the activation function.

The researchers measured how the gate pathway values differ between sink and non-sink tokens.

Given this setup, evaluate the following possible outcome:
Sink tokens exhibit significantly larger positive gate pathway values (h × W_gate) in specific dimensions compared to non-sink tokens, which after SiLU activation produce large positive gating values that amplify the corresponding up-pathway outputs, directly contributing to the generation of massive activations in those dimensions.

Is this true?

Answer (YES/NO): YES